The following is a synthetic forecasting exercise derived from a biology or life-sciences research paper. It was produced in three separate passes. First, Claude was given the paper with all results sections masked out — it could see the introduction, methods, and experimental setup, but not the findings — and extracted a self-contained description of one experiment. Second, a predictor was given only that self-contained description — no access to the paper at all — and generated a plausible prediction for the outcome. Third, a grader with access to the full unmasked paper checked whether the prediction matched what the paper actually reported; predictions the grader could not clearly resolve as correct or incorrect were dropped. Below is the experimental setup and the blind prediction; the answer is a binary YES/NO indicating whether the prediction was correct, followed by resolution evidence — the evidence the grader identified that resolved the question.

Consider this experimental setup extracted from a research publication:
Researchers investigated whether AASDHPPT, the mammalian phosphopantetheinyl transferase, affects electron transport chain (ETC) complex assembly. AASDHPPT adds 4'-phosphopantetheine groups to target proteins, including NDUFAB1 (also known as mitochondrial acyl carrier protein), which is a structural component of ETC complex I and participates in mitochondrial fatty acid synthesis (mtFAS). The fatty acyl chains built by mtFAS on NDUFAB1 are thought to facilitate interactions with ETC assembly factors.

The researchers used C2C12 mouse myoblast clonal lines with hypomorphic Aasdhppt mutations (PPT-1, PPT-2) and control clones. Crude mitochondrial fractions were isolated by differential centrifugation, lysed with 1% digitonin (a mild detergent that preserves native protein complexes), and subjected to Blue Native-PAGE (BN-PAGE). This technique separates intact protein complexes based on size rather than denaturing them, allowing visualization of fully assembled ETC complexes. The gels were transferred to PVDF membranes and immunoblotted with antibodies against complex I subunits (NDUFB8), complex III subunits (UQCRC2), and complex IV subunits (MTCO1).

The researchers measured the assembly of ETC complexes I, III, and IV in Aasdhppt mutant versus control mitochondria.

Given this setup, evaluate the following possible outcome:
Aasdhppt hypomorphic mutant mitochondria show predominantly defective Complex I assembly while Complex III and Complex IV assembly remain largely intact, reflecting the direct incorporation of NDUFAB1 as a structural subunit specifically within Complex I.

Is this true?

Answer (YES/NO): NO